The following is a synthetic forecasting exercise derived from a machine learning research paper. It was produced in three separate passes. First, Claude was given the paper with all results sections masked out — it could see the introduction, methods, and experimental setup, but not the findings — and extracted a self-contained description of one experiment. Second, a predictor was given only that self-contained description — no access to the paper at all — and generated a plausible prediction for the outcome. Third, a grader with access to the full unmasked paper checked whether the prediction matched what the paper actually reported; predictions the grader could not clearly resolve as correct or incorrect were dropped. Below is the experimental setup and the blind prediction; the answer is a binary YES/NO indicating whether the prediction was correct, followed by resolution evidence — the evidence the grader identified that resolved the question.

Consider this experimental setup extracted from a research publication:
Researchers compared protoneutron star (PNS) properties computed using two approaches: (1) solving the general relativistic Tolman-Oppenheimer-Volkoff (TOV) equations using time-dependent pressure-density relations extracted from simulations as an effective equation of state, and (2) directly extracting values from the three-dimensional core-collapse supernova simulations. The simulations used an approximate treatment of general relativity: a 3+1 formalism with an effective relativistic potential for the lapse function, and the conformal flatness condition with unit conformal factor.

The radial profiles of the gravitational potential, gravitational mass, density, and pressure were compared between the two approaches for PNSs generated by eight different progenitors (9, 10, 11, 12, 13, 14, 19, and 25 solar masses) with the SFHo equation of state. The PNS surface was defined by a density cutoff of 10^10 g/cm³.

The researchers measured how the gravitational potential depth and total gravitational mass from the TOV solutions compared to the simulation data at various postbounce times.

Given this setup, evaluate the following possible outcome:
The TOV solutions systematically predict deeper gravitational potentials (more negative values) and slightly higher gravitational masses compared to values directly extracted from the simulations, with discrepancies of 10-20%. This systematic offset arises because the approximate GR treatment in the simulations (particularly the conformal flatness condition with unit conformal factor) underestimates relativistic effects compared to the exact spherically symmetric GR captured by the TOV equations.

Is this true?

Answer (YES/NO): NO